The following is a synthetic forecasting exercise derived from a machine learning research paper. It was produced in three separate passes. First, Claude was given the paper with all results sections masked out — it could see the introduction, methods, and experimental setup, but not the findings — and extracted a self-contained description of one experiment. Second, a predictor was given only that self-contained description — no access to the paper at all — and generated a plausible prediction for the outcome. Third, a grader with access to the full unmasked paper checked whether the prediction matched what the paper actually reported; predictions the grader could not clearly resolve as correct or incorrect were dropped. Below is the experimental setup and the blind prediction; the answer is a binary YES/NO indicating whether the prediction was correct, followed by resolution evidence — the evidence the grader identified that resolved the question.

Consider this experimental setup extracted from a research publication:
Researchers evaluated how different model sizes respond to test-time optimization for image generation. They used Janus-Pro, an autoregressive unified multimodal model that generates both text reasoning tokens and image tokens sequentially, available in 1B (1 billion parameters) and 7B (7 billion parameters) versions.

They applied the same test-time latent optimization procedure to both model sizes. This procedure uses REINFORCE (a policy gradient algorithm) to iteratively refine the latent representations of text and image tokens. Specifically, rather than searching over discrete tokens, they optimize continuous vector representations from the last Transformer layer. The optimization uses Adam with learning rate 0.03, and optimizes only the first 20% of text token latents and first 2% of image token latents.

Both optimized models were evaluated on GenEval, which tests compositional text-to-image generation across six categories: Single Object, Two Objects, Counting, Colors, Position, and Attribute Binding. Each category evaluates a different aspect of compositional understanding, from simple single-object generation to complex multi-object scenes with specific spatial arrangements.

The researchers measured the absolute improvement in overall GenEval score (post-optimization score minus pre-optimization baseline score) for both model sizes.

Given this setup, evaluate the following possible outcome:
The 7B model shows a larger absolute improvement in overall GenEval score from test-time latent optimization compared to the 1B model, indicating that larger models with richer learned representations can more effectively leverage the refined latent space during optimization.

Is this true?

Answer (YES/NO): YES